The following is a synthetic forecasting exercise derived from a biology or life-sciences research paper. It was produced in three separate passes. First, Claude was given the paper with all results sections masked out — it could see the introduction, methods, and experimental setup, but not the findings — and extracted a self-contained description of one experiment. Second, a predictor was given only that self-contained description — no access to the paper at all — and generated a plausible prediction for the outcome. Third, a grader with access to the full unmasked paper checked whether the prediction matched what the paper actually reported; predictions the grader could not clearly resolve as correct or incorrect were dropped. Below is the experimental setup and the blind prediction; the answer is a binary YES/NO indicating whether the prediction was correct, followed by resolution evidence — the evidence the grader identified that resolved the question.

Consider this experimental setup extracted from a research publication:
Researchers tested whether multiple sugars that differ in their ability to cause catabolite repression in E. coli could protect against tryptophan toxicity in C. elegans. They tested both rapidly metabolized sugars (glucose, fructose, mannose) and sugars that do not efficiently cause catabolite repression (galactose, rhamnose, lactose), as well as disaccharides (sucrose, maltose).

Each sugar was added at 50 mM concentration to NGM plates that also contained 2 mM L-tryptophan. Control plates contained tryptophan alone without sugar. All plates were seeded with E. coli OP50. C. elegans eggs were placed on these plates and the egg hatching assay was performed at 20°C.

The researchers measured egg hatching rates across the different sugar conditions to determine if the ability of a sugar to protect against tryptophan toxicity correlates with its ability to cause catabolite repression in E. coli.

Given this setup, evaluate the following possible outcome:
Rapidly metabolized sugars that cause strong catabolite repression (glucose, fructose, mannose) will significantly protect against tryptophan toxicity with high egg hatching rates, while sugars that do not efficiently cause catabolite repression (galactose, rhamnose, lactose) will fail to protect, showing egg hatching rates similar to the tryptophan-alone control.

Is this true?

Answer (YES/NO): NO